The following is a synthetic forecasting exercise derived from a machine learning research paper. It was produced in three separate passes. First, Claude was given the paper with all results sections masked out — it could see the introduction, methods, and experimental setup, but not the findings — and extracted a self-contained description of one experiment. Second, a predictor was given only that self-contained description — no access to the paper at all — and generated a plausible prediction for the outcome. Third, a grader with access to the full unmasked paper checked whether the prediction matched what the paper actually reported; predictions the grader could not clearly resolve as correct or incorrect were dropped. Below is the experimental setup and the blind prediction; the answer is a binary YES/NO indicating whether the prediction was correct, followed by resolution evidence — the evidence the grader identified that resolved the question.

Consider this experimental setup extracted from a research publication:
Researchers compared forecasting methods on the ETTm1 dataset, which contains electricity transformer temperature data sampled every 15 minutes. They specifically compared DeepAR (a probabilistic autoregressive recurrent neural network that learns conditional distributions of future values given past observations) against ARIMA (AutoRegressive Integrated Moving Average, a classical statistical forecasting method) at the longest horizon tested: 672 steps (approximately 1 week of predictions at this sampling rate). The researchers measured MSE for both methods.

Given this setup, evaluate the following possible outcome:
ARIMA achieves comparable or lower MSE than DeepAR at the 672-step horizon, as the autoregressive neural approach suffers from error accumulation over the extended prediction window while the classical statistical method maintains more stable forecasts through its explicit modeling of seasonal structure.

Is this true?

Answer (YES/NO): YES